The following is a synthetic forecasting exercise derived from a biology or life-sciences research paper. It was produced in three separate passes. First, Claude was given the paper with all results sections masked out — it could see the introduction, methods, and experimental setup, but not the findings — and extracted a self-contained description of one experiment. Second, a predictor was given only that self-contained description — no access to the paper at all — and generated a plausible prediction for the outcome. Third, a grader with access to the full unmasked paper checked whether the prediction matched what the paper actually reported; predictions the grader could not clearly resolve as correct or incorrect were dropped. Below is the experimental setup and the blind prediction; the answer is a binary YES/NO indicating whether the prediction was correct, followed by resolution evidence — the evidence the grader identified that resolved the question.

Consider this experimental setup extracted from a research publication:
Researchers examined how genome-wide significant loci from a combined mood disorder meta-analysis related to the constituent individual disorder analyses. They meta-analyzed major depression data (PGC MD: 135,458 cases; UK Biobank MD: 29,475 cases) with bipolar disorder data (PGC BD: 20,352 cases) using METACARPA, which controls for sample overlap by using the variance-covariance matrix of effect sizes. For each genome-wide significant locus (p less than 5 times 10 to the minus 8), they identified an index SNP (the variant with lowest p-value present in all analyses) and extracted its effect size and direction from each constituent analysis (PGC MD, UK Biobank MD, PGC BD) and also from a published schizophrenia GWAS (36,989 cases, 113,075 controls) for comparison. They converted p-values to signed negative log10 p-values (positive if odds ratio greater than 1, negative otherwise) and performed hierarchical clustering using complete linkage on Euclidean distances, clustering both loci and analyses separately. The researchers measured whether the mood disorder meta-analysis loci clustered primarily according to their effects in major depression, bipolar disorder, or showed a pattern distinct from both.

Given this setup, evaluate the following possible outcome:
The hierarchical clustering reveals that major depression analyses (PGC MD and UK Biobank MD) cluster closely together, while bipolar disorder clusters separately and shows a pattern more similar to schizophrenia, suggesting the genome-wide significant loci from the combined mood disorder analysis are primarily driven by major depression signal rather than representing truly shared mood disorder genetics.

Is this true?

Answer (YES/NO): NO